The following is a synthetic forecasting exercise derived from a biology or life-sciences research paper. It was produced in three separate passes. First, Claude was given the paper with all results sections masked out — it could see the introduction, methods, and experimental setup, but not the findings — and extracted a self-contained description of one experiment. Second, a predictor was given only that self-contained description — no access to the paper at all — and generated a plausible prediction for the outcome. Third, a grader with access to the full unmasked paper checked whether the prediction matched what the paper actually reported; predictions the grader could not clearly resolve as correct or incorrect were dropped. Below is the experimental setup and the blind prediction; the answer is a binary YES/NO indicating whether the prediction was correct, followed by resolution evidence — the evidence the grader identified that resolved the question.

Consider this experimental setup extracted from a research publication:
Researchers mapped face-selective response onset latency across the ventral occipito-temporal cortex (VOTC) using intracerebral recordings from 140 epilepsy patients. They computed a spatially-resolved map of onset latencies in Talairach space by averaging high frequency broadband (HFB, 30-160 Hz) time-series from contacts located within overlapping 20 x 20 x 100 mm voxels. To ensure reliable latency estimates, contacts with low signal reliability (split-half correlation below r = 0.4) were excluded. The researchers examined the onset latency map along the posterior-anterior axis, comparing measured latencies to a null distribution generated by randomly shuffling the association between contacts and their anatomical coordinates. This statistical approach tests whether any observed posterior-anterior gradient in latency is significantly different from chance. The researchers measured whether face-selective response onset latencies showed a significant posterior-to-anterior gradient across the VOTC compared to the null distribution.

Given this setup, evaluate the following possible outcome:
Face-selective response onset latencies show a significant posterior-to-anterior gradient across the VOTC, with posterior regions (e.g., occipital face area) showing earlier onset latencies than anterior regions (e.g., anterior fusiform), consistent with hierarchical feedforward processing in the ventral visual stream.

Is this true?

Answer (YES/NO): NO